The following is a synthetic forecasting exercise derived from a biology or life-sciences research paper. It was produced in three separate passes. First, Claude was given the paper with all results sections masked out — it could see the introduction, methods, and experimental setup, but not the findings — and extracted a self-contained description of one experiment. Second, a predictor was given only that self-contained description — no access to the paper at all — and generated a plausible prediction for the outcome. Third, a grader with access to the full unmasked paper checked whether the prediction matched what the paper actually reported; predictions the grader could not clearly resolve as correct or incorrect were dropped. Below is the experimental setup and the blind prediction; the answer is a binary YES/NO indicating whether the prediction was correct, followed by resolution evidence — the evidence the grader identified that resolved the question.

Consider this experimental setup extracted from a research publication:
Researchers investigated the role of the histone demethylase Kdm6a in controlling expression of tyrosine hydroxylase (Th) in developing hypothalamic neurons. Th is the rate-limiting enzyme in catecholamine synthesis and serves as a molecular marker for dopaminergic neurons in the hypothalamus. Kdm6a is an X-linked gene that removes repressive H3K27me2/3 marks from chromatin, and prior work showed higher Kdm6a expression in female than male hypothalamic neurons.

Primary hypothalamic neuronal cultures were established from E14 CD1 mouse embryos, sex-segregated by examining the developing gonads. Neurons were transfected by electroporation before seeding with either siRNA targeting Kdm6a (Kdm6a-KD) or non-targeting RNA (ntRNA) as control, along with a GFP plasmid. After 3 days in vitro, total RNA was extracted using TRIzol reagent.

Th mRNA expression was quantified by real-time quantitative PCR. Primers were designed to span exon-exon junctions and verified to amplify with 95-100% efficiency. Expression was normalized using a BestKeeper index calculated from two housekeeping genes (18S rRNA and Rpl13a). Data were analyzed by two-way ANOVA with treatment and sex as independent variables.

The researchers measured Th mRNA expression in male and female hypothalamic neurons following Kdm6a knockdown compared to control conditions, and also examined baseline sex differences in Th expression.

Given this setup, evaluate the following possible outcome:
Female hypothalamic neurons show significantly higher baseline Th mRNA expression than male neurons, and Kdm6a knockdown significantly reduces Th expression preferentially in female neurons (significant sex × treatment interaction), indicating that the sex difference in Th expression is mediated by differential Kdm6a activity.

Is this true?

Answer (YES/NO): YES